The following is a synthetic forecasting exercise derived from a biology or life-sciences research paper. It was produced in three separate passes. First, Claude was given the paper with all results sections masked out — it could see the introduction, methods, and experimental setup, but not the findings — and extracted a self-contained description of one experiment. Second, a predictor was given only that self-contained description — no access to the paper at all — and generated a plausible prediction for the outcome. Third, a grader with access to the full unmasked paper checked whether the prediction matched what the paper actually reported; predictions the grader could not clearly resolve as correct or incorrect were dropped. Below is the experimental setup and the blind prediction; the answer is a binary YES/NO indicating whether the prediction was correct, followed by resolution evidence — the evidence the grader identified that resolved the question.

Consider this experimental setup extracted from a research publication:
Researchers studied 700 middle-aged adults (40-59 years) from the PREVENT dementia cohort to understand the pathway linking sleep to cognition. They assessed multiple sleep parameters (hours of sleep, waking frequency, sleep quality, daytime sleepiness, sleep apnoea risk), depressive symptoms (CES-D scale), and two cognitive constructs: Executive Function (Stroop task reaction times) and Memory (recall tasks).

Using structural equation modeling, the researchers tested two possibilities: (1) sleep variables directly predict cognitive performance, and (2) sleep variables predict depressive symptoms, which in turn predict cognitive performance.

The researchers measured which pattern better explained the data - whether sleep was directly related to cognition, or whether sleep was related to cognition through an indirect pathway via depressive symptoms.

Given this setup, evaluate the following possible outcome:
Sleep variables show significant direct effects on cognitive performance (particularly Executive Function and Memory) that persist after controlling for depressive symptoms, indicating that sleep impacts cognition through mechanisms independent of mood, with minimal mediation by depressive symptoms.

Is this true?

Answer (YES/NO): NO